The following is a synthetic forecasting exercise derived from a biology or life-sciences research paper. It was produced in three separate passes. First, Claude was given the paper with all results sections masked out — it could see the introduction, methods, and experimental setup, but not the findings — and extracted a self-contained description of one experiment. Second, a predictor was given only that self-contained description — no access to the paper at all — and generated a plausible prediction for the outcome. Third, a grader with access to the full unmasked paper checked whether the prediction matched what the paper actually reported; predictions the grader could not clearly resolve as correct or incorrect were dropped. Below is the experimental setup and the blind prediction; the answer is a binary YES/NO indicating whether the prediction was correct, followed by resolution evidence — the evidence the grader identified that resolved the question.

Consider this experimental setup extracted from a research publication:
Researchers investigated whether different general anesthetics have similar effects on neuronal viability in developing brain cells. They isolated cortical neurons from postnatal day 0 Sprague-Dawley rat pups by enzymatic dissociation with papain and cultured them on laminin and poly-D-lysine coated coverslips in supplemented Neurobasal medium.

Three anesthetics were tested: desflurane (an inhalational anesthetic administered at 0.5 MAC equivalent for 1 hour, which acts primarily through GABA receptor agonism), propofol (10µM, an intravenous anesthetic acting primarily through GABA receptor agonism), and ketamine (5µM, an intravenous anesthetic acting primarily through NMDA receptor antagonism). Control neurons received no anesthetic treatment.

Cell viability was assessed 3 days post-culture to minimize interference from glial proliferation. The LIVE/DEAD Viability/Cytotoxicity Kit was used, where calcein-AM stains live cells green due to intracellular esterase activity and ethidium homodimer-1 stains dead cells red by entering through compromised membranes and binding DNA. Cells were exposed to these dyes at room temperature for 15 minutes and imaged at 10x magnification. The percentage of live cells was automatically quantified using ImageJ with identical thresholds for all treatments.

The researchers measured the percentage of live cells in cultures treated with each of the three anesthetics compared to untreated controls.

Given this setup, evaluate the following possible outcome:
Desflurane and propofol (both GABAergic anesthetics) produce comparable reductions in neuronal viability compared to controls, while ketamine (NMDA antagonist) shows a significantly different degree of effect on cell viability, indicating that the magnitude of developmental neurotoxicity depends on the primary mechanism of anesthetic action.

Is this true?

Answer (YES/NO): YES